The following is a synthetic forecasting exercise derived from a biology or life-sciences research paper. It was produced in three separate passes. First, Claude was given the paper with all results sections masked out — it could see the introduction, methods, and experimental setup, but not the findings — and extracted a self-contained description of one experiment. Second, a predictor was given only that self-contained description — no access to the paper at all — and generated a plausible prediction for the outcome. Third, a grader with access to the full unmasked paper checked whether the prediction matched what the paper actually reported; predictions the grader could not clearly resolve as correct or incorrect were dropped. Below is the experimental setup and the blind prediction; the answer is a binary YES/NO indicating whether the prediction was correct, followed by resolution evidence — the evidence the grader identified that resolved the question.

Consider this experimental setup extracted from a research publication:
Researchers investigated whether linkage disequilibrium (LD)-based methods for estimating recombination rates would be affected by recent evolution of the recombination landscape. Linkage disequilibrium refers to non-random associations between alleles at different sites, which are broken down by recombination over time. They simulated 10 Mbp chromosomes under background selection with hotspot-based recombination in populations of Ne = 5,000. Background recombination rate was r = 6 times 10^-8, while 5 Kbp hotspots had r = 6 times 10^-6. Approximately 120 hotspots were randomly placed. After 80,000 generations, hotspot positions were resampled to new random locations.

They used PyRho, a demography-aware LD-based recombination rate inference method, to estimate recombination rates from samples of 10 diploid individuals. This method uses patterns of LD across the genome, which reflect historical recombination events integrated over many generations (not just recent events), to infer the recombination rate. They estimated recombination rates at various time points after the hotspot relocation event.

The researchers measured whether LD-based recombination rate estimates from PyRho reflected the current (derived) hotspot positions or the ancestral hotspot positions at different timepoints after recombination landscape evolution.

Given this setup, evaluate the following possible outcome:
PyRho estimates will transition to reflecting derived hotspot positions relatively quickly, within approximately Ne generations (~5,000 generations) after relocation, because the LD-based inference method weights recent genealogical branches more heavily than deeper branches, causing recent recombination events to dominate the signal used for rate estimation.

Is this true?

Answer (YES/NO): NO